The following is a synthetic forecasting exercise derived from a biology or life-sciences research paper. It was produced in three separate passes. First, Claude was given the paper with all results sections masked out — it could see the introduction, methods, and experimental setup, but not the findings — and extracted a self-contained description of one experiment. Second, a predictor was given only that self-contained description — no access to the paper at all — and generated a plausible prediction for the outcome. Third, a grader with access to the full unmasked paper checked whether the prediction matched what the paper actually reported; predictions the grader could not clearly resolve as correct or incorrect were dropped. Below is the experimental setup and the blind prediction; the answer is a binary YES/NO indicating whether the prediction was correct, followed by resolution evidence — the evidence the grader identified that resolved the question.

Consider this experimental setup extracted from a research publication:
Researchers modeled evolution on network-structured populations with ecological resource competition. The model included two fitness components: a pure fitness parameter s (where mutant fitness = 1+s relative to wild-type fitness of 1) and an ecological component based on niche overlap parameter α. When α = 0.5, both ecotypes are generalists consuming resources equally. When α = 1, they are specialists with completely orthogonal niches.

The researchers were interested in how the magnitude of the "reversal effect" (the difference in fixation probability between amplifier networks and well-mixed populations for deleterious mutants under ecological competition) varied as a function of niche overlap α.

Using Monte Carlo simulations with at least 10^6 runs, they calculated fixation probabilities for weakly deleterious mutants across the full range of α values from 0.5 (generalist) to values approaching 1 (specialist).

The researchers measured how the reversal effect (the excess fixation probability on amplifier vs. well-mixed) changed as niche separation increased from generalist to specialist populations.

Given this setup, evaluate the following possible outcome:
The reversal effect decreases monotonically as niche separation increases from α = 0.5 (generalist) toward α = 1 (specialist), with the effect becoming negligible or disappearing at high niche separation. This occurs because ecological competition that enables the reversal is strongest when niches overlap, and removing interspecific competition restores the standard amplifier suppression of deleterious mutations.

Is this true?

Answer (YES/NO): NO